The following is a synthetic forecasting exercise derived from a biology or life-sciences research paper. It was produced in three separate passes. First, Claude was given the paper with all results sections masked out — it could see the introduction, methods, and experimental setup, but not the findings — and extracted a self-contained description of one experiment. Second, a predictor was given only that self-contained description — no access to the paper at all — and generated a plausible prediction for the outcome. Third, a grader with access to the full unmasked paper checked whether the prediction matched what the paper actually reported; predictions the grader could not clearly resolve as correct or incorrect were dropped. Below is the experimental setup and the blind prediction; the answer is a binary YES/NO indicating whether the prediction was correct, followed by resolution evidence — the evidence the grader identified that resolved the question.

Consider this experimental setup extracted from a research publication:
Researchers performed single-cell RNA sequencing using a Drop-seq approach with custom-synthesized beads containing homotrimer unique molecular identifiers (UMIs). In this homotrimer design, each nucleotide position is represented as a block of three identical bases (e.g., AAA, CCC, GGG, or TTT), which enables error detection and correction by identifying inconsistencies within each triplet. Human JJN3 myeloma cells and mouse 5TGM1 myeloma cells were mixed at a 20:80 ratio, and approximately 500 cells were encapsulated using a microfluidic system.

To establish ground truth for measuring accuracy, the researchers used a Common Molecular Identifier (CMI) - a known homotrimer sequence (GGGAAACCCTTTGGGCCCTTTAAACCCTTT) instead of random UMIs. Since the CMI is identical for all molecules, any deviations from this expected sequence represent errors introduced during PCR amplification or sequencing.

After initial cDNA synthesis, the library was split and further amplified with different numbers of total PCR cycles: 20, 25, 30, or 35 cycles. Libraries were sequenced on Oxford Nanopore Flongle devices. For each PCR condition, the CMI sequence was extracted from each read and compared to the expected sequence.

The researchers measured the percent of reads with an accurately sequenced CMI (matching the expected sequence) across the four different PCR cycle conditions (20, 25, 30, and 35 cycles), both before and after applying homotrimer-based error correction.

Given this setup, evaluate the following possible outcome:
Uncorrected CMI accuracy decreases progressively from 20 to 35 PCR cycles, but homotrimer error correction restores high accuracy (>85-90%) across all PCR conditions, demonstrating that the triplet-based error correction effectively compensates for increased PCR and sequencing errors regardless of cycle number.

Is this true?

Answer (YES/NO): YES